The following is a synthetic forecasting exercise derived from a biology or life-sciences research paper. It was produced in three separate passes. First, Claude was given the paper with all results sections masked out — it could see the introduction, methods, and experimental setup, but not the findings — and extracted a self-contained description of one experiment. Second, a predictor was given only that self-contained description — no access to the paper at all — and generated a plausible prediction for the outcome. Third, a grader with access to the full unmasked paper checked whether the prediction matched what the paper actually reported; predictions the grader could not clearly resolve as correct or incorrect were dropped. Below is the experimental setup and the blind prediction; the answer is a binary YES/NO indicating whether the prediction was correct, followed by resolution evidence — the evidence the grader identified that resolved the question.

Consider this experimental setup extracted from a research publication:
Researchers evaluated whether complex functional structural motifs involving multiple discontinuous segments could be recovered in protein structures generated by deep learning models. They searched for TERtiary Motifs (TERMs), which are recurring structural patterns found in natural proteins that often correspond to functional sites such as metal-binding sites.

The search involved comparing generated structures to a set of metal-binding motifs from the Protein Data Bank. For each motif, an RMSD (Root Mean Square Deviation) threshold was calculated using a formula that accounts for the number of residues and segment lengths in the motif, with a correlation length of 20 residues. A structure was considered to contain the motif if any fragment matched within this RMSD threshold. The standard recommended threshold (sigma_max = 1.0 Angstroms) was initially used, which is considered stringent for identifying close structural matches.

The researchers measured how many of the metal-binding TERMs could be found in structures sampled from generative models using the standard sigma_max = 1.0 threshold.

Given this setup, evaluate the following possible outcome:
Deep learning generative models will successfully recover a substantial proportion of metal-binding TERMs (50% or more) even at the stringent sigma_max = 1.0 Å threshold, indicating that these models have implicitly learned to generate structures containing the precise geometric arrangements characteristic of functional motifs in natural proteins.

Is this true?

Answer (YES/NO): NO